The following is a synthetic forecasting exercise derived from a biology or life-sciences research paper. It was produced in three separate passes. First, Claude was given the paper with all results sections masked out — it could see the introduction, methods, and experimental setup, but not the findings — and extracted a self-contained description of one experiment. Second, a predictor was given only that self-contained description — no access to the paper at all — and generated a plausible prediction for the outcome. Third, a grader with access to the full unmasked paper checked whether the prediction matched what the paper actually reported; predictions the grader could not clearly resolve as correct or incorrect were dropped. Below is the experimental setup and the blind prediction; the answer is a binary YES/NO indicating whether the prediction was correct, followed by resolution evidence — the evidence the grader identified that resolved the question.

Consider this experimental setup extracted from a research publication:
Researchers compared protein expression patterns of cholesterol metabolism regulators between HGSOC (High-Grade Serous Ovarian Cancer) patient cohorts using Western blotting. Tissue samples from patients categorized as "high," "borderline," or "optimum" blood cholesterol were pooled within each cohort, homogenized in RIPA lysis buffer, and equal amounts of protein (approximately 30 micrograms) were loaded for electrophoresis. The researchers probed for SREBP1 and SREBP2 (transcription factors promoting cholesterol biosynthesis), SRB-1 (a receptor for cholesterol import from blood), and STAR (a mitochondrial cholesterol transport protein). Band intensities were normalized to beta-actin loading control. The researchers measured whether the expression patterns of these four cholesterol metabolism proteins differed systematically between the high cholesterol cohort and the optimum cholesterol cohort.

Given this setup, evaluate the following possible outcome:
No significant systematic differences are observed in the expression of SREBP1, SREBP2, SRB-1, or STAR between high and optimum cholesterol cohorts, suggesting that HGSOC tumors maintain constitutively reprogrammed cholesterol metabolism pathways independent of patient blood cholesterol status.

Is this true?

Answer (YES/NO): NO